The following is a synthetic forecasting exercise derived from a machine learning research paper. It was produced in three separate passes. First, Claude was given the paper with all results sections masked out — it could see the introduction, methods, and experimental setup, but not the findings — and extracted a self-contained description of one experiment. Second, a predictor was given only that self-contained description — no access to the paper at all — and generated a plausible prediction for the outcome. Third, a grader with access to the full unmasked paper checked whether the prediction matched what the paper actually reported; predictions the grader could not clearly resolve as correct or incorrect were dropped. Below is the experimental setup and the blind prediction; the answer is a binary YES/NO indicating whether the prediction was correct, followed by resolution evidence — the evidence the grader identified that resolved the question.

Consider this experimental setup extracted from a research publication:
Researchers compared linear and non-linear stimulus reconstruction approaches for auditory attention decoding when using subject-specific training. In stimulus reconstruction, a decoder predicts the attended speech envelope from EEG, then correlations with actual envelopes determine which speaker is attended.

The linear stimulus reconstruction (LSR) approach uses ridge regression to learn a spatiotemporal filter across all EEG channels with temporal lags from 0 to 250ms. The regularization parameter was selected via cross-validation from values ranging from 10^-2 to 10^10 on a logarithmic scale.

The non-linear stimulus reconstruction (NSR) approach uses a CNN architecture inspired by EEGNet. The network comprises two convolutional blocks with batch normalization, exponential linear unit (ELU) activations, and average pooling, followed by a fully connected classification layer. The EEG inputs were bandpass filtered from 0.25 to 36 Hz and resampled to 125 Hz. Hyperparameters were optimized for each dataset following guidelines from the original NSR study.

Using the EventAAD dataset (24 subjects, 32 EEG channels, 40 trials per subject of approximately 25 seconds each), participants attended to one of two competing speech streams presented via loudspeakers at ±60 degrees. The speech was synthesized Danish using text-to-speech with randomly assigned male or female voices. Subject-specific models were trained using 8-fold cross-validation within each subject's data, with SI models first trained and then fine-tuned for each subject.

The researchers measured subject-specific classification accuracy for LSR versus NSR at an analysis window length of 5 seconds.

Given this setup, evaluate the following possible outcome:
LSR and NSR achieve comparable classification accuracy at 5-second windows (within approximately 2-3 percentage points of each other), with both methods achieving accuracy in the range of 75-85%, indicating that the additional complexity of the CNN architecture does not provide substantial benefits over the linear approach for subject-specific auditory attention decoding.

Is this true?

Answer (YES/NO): NO